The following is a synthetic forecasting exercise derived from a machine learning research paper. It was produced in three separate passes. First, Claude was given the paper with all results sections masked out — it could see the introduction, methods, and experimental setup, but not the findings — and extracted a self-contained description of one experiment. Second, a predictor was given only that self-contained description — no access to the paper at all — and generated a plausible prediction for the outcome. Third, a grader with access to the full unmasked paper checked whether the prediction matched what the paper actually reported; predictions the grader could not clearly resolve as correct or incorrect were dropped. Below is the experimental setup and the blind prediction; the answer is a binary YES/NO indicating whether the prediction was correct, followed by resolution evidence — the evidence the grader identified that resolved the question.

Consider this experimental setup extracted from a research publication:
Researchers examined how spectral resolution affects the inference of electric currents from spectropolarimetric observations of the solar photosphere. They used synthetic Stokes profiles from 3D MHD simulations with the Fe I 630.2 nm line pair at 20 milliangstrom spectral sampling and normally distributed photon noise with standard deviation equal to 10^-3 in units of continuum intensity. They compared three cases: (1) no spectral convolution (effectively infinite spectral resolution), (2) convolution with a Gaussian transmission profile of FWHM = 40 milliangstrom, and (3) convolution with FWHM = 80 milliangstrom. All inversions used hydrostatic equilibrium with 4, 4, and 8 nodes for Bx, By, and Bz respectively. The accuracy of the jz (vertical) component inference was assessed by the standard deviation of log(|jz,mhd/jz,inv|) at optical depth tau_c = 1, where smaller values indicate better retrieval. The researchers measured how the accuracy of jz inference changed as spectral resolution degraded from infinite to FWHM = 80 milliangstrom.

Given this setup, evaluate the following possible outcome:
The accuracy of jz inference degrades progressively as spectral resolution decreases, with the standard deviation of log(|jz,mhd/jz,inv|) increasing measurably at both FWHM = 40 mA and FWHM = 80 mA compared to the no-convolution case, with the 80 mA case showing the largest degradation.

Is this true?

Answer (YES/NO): YES